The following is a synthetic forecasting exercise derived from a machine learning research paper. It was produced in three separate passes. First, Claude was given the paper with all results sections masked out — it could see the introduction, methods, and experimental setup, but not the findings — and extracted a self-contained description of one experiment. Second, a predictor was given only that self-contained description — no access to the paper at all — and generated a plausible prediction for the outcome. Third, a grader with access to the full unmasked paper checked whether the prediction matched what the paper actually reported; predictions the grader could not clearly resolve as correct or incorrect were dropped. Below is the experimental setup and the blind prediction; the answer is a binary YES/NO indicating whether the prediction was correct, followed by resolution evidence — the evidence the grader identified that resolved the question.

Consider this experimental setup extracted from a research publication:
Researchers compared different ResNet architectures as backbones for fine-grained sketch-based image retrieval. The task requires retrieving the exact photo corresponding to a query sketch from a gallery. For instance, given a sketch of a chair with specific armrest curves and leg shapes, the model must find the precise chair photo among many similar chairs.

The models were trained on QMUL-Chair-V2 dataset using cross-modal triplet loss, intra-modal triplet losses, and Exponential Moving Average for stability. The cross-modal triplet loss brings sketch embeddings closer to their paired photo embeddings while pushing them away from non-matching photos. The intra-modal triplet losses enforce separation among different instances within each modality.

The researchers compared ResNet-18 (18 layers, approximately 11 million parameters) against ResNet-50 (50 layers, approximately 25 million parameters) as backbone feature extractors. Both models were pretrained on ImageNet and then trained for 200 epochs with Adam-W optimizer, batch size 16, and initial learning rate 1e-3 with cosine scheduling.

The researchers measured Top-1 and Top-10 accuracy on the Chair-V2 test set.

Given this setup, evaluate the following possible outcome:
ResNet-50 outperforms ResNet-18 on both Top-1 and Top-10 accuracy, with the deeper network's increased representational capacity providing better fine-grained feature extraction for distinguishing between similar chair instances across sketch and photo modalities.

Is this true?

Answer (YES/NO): NO